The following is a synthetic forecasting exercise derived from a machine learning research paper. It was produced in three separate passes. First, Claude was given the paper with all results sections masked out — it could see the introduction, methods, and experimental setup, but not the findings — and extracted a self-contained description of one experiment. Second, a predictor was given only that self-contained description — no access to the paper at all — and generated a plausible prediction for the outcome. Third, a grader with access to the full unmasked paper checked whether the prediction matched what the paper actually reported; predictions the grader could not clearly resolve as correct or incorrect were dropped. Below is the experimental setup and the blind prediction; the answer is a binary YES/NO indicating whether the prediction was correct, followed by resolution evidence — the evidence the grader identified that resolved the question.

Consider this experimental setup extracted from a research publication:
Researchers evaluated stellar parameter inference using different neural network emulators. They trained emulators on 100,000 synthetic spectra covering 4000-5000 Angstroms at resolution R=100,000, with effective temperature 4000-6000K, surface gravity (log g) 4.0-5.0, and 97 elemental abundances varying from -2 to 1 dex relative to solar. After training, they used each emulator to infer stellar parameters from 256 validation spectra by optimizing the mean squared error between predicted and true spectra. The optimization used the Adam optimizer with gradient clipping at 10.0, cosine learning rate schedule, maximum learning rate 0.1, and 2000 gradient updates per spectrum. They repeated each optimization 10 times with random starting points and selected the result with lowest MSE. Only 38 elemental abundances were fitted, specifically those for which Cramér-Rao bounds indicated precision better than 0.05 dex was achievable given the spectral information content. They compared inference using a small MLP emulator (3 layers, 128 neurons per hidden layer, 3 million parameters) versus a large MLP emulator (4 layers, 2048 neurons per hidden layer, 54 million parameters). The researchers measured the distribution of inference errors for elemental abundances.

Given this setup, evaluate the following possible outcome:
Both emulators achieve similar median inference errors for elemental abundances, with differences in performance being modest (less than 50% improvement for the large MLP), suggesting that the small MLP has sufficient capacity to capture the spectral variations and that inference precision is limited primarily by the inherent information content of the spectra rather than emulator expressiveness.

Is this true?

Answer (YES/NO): NO